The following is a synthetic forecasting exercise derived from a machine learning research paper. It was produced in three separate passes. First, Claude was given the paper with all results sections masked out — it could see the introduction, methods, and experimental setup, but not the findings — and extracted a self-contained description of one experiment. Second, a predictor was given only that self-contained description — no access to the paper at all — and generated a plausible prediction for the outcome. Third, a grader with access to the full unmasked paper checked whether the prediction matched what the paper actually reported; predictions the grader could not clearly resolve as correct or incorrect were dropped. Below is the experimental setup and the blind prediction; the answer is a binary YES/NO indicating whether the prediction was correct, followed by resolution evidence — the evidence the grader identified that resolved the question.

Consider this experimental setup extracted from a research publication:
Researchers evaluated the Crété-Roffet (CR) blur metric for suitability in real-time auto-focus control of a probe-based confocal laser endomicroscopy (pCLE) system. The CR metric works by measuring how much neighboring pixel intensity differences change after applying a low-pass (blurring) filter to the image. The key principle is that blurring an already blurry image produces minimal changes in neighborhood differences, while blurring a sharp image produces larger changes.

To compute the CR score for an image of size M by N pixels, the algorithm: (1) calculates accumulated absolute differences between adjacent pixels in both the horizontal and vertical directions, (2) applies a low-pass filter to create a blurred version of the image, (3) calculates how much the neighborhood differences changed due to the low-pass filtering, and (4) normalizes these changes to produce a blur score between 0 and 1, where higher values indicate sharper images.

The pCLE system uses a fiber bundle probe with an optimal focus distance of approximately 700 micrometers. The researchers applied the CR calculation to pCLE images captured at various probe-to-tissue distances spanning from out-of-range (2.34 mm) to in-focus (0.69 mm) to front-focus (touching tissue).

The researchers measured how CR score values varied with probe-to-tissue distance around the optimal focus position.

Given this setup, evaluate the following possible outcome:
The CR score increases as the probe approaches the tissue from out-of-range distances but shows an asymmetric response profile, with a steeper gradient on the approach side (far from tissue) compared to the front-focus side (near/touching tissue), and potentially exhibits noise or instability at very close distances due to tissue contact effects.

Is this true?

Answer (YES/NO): NO